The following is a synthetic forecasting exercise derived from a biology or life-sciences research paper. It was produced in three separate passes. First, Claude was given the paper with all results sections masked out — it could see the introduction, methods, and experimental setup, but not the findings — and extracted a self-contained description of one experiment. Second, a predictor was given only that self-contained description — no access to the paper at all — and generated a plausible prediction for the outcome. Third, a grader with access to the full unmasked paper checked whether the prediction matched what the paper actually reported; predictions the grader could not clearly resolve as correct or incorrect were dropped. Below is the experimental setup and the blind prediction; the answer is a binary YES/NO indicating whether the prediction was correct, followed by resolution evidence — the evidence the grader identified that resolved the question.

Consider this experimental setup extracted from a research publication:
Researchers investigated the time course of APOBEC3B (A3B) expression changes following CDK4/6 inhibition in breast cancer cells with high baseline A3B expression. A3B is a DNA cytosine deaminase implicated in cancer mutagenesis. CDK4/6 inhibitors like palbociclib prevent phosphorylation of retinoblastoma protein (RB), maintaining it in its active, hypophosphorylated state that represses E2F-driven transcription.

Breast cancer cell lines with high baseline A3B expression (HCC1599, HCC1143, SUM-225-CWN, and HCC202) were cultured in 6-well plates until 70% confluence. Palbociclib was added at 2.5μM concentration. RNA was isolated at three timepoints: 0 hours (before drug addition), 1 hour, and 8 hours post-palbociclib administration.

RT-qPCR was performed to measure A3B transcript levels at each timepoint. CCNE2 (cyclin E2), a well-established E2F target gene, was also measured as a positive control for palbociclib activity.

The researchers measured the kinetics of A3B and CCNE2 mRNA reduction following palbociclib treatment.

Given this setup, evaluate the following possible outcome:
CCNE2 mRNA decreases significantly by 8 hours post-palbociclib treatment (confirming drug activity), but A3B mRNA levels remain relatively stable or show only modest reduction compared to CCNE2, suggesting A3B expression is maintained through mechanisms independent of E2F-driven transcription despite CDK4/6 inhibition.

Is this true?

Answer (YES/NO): YES